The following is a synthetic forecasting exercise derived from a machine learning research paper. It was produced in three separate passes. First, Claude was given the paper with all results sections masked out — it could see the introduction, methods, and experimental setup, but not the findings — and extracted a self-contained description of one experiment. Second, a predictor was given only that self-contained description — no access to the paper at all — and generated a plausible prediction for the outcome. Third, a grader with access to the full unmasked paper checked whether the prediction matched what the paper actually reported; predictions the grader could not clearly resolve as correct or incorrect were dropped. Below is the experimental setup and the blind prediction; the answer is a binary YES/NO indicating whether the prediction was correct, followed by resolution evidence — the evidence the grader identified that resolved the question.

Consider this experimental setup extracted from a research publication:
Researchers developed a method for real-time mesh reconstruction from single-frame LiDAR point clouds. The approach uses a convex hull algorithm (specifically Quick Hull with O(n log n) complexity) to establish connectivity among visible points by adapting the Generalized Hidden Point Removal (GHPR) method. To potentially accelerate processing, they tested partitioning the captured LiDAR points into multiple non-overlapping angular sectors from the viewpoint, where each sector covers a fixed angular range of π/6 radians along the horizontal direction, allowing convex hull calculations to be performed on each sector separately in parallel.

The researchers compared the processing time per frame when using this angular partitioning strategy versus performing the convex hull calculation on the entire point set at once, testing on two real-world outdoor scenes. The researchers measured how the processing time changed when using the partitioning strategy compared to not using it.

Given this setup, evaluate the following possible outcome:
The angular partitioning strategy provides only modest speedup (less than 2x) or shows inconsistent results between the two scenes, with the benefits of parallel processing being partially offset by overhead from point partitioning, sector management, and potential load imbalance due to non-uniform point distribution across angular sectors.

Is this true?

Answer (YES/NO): NO